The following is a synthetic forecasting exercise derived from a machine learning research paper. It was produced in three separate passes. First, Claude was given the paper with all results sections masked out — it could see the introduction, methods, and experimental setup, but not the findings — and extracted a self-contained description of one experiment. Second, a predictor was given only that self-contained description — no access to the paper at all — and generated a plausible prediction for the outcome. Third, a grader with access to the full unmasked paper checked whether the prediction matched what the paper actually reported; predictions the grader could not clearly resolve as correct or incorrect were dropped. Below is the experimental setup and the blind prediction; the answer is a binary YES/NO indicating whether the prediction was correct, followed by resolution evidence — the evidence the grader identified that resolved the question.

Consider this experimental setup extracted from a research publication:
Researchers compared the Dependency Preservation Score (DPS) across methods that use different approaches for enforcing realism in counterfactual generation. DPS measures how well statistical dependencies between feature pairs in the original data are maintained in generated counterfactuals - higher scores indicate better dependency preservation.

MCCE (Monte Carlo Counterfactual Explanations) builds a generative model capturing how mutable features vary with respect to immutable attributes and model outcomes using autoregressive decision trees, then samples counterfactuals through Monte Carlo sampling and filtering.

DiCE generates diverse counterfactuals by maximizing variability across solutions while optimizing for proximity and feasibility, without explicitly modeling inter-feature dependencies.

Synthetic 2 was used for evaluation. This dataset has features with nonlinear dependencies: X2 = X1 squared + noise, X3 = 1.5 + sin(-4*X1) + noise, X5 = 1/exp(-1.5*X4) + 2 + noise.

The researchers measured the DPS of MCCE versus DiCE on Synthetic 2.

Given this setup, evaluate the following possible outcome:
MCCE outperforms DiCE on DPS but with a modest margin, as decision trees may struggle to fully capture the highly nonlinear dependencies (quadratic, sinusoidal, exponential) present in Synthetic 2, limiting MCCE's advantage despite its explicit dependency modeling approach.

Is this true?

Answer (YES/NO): NO